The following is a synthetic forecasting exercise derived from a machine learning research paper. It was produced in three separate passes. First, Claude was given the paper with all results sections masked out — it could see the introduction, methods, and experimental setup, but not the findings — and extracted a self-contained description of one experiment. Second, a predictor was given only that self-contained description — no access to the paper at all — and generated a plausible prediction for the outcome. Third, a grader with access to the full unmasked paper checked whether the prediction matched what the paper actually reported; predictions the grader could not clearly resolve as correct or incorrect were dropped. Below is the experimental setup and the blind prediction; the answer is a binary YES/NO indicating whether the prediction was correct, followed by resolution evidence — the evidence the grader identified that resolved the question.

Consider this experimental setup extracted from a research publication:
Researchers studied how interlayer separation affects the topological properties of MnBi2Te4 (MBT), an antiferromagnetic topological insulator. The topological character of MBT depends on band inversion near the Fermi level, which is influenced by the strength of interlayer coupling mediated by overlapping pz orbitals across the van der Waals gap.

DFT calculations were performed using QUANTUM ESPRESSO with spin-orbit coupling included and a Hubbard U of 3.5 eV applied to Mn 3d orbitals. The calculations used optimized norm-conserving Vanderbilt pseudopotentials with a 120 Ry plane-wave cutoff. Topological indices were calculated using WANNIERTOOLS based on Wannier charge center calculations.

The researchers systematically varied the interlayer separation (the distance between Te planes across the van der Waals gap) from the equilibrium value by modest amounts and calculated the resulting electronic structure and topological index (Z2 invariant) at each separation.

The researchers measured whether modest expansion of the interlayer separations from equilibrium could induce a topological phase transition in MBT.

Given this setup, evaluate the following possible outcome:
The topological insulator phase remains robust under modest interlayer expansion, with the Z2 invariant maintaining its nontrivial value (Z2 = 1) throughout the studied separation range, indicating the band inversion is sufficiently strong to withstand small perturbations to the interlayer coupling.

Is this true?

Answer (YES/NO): NO